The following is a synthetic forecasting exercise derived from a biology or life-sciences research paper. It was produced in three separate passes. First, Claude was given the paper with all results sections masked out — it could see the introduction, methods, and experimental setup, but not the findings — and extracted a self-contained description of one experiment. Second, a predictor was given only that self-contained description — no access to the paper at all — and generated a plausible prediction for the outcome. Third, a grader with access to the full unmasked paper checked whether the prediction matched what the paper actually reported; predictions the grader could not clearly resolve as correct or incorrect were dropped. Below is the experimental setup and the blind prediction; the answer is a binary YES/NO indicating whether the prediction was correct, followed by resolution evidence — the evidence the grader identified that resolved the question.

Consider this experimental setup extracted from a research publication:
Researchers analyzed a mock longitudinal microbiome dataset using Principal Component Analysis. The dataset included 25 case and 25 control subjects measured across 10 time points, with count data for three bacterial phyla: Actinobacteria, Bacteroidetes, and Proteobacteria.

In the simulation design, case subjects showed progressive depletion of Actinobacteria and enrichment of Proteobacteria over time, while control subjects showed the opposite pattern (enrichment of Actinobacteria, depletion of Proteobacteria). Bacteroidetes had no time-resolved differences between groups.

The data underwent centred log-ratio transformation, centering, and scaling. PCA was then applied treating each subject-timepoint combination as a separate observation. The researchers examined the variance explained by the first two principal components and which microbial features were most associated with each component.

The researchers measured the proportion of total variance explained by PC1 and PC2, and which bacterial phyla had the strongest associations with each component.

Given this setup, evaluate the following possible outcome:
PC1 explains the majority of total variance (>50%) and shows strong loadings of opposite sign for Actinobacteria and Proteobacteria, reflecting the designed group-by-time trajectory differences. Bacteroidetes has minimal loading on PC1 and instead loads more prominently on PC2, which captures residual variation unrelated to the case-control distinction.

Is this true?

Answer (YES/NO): NO